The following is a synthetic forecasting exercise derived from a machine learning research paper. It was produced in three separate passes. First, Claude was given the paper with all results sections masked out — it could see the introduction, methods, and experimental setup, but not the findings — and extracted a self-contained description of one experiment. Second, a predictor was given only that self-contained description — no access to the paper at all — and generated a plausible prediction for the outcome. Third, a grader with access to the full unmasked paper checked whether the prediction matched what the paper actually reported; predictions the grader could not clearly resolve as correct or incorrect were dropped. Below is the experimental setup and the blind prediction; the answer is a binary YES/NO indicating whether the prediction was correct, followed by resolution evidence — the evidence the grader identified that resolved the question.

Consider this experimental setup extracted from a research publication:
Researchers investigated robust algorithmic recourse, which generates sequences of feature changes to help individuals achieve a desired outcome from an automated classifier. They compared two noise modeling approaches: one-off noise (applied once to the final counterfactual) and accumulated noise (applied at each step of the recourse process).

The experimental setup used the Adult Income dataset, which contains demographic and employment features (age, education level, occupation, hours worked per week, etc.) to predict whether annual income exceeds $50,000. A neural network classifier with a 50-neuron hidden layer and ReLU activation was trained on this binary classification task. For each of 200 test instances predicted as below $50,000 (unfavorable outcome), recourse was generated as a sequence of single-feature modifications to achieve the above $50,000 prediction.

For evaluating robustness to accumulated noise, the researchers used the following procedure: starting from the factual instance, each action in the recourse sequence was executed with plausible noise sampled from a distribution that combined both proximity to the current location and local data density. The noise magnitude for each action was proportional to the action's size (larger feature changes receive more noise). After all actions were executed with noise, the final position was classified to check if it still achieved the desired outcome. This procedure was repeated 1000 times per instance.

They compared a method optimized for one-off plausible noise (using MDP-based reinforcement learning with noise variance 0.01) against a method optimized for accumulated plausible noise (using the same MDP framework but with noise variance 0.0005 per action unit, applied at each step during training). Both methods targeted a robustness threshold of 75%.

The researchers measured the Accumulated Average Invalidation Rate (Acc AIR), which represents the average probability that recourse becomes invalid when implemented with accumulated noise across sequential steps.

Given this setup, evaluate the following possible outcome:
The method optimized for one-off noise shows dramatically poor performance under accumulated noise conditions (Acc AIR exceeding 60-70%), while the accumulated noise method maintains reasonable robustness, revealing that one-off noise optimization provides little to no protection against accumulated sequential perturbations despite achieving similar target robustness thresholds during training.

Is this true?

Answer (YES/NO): NO